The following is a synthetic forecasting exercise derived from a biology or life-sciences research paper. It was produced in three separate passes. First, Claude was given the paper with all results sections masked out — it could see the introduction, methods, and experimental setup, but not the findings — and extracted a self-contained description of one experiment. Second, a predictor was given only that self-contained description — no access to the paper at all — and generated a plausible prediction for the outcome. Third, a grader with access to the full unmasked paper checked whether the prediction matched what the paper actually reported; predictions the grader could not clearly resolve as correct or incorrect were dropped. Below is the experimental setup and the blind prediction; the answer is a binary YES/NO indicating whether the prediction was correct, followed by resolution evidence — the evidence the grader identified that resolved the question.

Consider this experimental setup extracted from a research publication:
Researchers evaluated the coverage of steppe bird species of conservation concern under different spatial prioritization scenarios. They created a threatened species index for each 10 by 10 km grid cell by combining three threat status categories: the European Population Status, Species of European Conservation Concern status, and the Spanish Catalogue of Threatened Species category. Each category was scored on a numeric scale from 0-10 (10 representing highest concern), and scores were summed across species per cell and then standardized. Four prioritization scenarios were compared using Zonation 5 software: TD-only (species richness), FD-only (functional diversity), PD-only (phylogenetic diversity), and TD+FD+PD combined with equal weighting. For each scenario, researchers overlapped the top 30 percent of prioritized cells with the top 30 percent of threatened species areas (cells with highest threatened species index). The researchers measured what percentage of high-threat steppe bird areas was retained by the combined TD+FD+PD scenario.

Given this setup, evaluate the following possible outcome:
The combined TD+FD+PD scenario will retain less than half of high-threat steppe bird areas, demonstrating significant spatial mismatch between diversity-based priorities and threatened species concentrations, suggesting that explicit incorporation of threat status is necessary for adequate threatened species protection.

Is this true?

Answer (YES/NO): NO